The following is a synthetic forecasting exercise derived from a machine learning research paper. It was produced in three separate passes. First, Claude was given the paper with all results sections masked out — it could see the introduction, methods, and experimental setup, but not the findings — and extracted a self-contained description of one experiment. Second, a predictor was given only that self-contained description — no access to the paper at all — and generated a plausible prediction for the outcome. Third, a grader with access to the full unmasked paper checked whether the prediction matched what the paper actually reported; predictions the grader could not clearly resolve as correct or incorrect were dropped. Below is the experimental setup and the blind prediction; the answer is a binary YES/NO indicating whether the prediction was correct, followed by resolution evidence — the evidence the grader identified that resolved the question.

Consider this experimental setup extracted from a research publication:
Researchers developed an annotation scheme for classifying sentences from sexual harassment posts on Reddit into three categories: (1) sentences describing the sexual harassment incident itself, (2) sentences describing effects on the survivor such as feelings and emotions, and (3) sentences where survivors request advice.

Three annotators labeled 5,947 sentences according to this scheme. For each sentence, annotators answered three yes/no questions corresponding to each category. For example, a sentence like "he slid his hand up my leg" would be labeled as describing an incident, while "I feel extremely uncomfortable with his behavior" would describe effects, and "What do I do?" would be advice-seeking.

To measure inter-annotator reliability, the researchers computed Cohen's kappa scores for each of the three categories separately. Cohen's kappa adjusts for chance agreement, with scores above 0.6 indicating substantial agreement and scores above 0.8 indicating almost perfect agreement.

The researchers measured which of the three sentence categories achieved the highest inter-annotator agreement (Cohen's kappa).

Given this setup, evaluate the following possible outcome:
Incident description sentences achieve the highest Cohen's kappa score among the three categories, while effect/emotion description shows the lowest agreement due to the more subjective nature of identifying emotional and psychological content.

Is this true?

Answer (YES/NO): NO